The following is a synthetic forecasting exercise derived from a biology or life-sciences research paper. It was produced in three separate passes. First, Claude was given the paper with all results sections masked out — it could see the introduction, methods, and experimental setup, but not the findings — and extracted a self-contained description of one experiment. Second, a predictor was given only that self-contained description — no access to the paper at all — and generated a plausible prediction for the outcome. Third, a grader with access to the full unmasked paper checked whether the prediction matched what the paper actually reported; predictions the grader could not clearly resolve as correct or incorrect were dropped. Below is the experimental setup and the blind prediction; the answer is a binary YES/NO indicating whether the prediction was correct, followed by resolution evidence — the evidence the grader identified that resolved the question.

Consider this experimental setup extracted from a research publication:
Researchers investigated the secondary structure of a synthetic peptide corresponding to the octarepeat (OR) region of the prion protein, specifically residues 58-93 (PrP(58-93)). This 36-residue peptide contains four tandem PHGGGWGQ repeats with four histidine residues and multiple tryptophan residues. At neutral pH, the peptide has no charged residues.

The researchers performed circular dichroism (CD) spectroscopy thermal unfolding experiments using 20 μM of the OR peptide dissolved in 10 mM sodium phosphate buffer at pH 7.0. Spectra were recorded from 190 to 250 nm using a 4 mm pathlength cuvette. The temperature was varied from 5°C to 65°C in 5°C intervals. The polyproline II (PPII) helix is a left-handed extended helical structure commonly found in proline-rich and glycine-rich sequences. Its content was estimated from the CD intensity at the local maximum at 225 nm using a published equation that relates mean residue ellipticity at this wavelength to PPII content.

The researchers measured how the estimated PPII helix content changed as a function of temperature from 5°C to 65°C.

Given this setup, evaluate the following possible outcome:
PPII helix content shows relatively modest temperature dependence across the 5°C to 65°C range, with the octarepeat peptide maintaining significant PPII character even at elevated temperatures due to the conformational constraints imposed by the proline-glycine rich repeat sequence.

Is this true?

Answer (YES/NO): YES